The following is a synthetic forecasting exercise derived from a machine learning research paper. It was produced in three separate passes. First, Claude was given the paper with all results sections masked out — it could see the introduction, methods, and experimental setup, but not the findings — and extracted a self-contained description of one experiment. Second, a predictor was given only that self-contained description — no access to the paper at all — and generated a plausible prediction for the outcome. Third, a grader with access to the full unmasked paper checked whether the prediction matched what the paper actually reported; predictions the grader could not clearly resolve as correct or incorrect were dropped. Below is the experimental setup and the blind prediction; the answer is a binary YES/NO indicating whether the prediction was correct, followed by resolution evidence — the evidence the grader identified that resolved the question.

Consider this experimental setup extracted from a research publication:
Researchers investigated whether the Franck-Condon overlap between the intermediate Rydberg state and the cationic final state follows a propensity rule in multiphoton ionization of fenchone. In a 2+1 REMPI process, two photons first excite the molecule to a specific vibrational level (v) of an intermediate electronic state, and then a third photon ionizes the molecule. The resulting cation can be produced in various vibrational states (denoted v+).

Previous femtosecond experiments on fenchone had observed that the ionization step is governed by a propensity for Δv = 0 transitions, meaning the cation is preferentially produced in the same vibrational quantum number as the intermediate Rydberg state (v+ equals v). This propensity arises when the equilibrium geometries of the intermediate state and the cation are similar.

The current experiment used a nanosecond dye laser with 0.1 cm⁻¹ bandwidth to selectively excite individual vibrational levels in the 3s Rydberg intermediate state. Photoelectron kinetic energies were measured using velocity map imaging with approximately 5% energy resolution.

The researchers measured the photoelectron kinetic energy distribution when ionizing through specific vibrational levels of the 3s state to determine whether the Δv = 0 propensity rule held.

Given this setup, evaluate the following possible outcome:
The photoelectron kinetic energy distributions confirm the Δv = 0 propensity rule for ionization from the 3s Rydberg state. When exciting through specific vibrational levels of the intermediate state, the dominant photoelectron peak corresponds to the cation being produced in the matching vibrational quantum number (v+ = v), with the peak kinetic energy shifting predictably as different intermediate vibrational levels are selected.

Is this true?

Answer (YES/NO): YES